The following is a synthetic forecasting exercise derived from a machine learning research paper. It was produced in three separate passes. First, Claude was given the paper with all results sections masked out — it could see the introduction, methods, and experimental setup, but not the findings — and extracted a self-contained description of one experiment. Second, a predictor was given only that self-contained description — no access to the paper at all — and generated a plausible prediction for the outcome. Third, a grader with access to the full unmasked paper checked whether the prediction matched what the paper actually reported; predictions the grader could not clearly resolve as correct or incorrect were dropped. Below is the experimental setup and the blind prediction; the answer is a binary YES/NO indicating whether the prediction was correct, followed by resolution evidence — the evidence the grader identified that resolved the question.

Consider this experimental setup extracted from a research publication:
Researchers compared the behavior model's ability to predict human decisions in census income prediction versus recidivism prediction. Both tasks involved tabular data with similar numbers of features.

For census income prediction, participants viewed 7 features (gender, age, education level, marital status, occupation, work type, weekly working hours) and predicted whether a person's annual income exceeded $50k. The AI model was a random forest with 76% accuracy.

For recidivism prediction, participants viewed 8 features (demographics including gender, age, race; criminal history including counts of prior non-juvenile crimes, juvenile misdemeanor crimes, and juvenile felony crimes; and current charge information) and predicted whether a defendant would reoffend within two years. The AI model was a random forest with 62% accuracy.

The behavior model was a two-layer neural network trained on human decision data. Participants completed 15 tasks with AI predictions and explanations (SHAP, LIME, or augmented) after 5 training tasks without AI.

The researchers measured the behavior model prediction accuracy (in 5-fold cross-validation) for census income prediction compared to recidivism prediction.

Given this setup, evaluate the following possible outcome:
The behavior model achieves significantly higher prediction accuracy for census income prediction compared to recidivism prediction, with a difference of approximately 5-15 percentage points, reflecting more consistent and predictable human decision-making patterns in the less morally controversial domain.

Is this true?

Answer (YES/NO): NO